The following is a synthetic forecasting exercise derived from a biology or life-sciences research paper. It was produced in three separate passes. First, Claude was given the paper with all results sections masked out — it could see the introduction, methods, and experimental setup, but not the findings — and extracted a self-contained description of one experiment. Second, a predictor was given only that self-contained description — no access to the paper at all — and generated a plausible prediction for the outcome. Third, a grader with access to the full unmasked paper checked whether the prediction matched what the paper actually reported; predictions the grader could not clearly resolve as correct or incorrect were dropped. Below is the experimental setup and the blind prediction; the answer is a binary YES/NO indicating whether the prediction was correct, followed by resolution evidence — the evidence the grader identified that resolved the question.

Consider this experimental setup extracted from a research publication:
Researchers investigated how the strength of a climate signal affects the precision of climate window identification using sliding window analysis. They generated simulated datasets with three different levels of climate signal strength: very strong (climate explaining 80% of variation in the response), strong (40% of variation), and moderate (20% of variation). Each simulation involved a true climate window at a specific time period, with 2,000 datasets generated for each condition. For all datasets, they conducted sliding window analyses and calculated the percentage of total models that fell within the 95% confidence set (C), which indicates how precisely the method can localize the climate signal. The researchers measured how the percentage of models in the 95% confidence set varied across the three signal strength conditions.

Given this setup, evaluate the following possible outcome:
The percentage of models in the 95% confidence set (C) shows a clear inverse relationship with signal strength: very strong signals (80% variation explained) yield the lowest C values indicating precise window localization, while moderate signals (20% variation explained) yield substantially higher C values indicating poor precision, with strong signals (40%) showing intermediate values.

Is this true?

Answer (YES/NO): YES